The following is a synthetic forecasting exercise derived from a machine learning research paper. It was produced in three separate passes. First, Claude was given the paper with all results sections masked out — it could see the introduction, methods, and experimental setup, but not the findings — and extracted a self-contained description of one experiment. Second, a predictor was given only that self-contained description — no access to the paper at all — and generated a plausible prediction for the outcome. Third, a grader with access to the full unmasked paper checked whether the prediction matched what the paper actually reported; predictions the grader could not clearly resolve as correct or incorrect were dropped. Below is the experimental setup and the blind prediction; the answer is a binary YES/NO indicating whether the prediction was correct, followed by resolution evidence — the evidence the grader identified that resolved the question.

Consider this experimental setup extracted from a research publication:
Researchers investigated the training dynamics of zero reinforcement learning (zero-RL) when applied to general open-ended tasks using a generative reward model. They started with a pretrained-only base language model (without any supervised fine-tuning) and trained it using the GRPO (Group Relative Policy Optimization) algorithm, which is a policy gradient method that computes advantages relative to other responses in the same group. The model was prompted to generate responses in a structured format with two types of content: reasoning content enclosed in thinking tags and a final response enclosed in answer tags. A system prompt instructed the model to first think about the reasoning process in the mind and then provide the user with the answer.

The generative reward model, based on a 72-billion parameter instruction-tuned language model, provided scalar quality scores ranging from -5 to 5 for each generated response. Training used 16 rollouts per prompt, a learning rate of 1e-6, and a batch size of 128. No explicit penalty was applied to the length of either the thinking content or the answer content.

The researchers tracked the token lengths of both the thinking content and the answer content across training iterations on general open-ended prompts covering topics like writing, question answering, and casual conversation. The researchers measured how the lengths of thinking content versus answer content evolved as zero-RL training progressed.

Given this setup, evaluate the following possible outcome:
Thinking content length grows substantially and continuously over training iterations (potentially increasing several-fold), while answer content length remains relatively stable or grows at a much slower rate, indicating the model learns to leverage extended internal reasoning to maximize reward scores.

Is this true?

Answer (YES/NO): NO